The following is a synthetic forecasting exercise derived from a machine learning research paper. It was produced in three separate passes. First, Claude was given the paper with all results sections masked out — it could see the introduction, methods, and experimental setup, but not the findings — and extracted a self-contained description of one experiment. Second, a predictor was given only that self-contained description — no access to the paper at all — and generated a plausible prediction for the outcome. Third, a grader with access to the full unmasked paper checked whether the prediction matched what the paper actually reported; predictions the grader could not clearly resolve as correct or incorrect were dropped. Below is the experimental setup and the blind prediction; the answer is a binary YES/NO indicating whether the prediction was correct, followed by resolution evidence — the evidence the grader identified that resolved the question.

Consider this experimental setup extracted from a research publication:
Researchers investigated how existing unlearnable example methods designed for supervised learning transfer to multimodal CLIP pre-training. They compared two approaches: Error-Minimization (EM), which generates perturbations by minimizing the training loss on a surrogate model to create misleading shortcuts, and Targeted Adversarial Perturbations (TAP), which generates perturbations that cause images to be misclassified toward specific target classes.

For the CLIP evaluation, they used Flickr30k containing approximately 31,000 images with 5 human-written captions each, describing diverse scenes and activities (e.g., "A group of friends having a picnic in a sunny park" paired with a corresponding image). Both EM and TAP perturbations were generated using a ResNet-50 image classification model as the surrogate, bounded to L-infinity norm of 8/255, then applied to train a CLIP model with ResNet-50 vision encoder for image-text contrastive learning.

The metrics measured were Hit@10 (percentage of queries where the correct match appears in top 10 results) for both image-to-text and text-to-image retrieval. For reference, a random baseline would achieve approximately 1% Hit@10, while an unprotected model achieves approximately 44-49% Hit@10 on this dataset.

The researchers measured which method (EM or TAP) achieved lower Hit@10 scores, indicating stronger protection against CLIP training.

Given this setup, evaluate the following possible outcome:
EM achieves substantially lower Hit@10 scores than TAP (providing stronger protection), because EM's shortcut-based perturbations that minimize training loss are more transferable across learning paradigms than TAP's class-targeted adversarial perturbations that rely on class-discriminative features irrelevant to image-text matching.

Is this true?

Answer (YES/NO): YES